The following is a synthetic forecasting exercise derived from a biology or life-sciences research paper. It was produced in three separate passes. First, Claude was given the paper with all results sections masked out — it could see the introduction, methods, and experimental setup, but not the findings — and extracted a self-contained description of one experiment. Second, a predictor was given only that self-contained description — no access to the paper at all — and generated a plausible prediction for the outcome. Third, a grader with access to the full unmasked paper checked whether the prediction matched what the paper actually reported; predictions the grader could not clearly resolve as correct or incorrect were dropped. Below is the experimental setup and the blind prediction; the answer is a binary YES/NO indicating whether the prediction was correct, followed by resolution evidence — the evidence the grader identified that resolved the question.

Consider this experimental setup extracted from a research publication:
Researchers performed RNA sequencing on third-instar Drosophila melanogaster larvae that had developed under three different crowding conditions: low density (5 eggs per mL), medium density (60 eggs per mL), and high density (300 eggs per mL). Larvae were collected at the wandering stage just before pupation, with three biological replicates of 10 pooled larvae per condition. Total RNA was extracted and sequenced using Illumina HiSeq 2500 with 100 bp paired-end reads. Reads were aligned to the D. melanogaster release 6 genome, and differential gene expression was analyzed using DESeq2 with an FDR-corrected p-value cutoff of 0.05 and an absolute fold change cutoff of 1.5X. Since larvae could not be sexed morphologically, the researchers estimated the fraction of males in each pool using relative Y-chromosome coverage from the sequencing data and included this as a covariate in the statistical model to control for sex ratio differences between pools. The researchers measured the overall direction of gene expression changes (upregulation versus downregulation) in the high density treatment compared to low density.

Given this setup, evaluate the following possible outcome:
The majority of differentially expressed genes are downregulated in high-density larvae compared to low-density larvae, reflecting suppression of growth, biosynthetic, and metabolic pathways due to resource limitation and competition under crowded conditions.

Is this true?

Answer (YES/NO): NO